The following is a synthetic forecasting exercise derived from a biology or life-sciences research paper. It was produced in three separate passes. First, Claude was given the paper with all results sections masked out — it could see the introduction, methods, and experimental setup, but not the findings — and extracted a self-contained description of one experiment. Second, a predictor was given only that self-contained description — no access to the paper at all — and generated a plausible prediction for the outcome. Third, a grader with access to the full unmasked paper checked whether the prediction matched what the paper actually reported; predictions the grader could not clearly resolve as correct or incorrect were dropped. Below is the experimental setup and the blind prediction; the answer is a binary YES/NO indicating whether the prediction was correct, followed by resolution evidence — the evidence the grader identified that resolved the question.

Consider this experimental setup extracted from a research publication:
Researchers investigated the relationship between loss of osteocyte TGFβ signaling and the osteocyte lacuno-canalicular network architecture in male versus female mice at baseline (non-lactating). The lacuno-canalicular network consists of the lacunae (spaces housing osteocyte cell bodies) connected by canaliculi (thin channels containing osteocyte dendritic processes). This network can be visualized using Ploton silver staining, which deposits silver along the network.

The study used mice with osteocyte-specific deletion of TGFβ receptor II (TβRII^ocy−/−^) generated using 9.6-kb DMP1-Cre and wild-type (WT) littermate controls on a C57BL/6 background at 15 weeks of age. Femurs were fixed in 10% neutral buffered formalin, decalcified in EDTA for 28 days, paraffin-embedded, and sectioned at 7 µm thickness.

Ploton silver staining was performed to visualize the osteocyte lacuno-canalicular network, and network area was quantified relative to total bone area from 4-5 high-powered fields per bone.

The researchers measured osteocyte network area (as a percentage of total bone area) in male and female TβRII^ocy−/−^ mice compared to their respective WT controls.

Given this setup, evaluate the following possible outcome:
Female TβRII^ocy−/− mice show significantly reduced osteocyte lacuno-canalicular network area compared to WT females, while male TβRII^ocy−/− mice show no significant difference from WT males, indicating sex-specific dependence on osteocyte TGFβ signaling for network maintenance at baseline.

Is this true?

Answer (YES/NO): NO